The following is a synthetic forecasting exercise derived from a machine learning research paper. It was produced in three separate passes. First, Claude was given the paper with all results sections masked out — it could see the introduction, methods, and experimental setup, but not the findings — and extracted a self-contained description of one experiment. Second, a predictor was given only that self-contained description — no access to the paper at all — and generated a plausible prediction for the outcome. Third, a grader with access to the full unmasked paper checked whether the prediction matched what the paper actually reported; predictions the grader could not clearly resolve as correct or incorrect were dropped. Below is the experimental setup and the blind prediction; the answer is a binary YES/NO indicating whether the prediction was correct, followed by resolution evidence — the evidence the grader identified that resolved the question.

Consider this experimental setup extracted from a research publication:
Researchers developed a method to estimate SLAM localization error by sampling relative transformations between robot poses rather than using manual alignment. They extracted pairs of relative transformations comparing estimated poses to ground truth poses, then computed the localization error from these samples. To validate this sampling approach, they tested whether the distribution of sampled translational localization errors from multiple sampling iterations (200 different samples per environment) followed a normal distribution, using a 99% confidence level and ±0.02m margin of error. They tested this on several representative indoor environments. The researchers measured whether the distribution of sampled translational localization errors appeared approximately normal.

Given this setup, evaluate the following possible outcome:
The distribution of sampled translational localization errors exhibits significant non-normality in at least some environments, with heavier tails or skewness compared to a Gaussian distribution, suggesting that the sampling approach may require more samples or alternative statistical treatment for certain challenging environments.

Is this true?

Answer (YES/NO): NO